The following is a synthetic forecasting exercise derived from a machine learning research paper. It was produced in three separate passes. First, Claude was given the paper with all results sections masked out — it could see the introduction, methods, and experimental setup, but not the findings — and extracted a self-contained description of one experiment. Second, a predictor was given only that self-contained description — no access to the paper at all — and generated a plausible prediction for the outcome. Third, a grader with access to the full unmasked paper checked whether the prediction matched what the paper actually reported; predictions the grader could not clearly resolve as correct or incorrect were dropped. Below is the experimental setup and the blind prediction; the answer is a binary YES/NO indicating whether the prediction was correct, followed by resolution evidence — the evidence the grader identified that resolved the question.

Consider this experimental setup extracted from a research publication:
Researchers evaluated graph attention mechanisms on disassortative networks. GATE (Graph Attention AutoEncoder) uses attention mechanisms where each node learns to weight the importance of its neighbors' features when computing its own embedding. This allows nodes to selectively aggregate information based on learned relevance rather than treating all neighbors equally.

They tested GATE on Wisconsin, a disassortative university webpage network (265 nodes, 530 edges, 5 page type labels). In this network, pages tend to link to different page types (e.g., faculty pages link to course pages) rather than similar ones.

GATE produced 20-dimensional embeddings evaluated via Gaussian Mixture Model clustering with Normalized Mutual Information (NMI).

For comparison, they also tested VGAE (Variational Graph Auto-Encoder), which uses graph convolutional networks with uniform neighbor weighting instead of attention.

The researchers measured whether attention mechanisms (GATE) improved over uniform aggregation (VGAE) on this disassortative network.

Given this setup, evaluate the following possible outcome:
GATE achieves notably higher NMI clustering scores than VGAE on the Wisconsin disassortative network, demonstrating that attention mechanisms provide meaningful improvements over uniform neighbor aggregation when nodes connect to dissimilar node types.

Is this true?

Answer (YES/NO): NO